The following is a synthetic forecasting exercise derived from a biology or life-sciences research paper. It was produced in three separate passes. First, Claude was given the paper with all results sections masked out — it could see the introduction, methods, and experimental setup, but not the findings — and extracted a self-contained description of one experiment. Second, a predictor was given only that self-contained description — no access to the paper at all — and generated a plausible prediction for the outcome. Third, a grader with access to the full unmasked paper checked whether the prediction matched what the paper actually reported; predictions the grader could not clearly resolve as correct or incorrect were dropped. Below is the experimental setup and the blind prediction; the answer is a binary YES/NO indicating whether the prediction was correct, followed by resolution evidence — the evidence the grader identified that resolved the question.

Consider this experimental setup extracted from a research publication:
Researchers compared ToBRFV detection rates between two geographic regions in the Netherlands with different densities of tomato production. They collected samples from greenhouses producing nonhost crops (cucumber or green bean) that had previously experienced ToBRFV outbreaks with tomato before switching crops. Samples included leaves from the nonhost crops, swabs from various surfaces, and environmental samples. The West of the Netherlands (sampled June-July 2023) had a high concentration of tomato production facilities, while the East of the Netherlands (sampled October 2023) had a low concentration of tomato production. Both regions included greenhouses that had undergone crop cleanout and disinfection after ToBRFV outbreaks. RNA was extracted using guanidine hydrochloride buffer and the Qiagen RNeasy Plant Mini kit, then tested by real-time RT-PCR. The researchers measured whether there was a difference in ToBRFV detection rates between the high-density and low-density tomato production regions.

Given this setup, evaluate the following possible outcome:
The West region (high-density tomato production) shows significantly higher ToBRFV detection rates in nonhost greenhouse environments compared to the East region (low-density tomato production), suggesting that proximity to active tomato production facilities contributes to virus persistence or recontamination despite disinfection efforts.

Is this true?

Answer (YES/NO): YES